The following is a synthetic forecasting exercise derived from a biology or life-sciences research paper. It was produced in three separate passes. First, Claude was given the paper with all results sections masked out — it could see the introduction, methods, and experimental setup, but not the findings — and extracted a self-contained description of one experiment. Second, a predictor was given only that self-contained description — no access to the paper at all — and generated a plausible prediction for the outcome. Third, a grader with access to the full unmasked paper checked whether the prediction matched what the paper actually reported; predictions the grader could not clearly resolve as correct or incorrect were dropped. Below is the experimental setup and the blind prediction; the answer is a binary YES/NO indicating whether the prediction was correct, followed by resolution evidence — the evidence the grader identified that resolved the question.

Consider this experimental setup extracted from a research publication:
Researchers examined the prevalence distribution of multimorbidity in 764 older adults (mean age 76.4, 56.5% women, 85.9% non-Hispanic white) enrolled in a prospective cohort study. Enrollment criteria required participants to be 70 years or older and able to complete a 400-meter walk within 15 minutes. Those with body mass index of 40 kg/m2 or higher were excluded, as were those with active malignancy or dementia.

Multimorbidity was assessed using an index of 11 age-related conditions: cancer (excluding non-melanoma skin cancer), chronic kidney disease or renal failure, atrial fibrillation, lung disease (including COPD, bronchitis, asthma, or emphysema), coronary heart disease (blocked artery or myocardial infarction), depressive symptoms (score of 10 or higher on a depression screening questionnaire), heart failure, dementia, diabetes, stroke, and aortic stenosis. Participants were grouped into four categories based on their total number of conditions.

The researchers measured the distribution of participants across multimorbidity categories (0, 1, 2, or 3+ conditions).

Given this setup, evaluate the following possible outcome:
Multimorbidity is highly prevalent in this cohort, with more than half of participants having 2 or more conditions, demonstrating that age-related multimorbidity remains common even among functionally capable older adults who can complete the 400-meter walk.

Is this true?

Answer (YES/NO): NO